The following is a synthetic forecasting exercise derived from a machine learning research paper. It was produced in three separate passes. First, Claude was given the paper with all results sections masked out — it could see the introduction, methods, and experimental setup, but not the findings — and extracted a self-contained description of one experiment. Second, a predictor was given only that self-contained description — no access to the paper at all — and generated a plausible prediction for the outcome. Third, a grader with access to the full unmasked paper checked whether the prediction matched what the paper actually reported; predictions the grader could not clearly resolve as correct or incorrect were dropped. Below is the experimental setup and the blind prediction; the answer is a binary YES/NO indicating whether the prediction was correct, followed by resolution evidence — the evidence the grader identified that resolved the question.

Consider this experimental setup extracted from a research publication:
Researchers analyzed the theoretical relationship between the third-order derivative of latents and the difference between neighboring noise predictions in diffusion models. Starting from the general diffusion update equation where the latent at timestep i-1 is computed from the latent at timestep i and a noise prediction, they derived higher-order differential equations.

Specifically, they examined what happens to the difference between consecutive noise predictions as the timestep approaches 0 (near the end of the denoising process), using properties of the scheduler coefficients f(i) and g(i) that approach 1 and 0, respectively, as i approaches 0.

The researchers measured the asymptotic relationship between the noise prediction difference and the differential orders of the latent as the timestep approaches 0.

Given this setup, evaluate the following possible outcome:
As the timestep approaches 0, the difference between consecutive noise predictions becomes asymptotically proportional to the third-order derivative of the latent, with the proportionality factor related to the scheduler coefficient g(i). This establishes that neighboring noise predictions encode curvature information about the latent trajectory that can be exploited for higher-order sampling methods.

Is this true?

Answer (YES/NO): NO